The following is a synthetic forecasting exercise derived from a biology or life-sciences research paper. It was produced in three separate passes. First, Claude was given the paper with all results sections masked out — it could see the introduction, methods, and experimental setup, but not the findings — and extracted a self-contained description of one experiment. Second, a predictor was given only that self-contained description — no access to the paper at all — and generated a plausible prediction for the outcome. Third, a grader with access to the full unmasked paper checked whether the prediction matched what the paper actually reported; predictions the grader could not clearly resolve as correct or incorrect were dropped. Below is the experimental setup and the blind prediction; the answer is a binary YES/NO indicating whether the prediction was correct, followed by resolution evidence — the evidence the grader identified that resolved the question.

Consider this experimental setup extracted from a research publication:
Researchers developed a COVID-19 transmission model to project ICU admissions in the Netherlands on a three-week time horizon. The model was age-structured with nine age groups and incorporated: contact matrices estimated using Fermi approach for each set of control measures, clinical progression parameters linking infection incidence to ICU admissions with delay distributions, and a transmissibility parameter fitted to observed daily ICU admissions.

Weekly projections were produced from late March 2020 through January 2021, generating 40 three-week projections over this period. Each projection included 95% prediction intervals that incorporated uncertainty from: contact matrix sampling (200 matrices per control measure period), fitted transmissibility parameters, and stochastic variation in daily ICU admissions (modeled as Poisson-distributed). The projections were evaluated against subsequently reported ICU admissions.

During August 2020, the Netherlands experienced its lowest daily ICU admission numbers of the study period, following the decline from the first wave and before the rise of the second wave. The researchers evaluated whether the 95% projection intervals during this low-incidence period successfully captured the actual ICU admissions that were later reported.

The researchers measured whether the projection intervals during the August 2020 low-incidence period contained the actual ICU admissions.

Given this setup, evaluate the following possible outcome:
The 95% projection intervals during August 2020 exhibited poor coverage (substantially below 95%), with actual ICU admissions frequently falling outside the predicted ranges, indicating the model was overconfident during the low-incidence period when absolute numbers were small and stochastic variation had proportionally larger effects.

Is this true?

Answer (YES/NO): NO